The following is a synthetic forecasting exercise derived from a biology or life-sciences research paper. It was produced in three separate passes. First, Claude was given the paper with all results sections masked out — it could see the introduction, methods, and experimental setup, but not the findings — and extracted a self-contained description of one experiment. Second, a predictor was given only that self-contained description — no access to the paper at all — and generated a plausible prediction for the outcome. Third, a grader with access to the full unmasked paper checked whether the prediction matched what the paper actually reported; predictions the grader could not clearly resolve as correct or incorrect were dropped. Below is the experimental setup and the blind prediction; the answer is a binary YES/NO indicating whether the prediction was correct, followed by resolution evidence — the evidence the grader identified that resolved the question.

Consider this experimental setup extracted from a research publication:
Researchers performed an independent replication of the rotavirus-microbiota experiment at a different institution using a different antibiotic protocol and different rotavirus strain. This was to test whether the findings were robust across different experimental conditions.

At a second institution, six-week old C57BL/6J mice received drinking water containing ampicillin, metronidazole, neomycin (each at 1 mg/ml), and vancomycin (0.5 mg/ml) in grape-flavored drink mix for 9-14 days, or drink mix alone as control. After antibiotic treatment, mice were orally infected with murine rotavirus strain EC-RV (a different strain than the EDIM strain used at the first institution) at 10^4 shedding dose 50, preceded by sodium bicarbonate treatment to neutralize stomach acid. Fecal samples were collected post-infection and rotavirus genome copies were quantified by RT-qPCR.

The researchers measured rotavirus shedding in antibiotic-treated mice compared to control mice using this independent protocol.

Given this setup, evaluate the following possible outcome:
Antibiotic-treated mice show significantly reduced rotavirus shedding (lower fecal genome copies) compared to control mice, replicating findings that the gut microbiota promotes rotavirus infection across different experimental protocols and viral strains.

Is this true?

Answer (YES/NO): NO